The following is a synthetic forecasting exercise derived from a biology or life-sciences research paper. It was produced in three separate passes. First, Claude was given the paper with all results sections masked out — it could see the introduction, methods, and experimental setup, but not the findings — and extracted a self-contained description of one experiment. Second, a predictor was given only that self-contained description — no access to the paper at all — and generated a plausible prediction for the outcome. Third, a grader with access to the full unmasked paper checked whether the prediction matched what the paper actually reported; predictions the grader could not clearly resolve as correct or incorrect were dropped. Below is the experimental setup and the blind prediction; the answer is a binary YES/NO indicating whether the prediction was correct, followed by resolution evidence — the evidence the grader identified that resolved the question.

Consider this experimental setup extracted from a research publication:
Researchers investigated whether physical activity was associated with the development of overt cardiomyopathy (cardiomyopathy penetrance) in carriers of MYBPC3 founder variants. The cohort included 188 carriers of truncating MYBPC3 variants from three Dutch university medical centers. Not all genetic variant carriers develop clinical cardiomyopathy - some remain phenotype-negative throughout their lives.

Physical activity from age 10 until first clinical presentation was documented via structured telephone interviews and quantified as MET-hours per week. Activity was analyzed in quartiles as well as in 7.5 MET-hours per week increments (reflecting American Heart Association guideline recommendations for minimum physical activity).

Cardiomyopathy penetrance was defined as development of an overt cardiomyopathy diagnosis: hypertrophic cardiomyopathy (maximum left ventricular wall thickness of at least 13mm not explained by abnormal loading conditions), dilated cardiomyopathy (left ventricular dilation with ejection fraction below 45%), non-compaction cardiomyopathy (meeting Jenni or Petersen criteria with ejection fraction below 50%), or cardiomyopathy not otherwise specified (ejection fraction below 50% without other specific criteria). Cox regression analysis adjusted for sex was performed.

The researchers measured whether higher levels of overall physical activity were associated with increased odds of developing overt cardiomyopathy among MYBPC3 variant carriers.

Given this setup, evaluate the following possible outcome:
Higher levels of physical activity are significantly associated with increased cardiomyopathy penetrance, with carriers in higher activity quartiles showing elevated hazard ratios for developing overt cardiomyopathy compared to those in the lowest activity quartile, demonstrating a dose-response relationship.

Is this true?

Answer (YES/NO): NO